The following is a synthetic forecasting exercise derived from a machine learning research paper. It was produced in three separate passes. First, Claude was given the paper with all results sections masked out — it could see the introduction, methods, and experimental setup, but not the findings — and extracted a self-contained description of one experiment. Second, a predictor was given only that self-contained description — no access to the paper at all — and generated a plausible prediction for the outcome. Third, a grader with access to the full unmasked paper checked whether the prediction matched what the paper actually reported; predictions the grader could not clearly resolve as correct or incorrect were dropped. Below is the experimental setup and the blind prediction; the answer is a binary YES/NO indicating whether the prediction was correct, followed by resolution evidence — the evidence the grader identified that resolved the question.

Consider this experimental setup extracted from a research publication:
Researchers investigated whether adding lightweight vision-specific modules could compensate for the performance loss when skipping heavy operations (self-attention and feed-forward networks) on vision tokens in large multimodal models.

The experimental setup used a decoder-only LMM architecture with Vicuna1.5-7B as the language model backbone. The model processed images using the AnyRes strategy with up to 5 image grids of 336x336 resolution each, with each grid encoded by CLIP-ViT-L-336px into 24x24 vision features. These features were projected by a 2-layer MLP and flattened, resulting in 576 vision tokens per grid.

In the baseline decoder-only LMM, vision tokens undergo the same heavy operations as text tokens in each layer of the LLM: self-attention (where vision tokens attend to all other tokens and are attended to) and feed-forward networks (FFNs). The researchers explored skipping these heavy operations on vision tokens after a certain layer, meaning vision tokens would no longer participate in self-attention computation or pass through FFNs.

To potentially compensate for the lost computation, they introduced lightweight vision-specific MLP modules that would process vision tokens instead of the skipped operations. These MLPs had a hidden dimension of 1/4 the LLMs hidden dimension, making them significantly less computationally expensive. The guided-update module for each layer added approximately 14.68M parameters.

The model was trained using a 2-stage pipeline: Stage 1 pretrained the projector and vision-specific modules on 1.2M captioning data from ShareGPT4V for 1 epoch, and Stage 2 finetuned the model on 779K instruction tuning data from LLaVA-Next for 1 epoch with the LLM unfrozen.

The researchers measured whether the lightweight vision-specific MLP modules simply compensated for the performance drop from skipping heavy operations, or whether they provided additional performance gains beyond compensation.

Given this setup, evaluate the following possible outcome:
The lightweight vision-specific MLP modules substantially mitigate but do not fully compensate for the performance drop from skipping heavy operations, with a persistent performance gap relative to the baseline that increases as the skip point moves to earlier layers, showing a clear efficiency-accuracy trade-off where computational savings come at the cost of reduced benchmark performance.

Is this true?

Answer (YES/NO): NO